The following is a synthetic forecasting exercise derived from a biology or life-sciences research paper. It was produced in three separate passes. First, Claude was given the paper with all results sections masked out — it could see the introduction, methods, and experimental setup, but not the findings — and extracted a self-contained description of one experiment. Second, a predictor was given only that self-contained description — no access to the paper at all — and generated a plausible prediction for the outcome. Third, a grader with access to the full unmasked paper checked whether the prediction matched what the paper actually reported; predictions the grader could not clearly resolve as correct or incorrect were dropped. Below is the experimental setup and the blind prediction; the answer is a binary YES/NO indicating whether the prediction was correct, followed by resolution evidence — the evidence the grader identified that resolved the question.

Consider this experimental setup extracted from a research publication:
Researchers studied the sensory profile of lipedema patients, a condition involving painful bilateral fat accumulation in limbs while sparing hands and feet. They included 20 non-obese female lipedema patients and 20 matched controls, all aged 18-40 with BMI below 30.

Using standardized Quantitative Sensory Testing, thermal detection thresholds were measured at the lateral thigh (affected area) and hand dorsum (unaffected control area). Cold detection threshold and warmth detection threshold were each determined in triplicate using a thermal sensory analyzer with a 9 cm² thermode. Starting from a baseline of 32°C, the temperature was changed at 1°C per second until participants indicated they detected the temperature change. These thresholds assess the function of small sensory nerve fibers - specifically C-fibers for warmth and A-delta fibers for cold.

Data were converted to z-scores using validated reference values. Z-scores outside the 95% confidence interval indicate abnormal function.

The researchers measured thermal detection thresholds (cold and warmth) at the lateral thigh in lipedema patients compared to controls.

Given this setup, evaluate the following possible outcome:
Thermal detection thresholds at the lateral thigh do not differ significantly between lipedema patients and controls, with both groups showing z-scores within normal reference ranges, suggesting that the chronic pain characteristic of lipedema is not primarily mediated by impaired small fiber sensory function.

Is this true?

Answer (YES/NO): YES